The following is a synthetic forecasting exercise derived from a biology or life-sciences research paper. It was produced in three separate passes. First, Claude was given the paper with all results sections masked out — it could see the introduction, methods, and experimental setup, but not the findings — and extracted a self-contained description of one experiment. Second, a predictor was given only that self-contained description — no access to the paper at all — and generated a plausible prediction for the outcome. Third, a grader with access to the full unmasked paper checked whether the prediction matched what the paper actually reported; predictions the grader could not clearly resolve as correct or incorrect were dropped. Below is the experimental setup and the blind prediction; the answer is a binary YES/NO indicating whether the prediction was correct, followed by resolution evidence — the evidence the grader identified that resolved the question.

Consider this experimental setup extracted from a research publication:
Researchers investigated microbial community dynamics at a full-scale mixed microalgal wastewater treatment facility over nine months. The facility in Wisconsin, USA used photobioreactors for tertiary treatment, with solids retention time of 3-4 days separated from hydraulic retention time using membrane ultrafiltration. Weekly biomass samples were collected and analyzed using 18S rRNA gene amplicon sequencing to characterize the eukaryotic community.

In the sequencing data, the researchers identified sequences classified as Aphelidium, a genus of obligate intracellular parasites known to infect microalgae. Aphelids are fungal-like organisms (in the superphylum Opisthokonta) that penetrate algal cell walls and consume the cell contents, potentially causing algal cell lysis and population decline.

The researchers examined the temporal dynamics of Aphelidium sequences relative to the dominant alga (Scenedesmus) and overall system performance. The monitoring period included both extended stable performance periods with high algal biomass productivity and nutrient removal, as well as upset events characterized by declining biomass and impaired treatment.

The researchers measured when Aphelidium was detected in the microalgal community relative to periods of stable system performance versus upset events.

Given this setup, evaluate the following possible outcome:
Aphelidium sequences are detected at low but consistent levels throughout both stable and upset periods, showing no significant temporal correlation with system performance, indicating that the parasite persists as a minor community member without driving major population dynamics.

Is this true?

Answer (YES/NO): NO